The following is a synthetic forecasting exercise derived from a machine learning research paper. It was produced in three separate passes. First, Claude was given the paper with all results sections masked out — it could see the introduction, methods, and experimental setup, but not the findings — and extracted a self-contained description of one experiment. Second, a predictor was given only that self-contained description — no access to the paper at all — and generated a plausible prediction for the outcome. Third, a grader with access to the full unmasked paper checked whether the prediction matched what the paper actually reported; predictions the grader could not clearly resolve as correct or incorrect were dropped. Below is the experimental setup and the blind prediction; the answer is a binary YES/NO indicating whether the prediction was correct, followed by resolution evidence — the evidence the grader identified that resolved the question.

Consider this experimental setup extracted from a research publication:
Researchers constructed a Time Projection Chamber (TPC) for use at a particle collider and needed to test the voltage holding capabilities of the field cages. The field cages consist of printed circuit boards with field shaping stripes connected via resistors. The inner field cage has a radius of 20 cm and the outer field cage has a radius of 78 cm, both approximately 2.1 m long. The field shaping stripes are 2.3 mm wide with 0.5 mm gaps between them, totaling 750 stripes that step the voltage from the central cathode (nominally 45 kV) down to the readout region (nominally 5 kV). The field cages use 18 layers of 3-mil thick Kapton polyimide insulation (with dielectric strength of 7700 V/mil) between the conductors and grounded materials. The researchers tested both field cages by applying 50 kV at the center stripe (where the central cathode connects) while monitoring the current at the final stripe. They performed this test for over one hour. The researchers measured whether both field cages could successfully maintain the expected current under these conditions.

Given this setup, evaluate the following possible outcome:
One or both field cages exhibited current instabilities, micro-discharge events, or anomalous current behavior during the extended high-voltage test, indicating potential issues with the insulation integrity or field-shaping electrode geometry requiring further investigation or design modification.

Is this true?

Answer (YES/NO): NO